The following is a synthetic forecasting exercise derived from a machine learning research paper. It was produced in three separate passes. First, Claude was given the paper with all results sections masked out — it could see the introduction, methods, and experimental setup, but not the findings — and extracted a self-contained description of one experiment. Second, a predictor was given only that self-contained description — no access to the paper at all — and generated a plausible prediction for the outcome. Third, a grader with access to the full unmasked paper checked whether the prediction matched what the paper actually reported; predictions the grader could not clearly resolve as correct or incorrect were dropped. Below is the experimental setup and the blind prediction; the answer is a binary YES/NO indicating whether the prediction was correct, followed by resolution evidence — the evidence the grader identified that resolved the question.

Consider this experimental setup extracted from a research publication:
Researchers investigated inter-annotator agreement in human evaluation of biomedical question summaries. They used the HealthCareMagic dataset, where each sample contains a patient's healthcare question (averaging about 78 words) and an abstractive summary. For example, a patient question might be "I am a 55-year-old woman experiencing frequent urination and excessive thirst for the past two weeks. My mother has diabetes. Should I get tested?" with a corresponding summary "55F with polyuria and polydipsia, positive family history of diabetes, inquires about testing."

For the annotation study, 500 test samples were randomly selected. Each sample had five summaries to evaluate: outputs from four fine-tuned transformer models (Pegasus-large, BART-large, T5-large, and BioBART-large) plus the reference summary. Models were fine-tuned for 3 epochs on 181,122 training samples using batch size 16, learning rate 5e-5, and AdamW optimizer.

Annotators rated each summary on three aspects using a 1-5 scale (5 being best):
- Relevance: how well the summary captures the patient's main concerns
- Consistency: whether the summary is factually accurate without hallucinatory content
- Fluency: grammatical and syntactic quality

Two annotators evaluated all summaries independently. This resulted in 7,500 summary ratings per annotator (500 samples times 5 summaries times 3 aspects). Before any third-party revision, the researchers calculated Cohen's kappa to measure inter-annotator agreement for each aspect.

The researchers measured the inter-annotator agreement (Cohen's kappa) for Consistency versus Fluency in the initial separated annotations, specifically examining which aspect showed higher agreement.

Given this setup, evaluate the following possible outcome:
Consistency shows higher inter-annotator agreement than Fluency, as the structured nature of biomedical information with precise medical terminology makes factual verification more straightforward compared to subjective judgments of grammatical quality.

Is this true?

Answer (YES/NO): YES